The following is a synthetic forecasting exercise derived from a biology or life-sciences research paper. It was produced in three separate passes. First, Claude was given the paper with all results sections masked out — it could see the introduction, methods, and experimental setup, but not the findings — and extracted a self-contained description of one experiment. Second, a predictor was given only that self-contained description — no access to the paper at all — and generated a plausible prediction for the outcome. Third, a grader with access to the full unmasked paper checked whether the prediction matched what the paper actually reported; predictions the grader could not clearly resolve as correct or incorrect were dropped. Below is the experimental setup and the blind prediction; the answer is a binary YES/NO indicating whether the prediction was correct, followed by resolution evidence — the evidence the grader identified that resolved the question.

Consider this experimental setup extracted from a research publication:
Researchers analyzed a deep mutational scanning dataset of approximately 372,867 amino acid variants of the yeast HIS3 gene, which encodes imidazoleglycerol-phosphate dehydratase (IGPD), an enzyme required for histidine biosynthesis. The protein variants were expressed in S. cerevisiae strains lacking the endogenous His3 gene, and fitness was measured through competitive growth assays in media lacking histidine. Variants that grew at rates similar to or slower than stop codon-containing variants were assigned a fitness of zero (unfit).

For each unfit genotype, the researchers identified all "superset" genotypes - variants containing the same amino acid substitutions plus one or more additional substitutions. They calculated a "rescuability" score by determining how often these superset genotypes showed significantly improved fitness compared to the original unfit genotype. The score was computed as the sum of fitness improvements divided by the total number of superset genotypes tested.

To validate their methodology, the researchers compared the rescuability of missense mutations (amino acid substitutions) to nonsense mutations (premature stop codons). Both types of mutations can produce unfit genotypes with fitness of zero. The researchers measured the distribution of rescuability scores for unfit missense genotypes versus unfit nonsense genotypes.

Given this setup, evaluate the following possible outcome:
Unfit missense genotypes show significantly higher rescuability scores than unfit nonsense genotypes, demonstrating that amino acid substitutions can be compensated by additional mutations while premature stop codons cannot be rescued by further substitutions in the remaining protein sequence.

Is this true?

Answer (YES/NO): YES